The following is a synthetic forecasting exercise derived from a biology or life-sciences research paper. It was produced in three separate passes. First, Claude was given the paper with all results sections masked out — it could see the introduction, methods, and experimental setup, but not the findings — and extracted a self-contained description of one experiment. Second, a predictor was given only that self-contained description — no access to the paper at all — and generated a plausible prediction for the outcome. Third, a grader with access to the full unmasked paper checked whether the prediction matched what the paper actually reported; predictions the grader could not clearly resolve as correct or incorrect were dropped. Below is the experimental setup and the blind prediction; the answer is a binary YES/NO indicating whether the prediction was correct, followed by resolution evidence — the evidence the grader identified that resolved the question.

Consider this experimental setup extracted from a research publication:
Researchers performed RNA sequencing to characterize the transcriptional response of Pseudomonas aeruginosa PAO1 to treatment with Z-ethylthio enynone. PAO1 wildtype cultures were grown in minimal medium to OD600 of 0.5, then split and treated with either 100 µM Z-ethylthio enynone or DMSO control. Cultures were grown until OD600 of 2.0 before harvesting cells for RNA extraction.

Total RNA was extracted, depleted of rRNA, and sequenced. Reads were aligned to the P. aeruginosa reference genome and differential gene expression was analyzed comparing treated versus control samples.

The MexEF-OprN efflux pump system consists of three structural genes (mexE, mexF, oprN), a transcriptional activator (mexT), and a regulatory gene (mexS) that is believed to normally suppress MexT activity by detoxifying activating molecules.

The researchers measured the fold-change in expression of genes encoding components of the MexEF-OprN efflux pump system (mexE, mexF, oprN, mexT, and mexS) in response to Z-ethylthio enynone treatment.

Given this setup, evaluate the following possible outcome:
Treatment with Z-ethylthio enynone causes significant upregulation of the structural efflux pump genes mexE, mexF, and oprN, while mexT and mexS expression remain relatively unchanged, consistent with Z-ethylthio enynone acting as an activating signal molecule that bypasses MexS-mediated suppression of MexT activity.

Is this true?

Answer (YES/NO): NO